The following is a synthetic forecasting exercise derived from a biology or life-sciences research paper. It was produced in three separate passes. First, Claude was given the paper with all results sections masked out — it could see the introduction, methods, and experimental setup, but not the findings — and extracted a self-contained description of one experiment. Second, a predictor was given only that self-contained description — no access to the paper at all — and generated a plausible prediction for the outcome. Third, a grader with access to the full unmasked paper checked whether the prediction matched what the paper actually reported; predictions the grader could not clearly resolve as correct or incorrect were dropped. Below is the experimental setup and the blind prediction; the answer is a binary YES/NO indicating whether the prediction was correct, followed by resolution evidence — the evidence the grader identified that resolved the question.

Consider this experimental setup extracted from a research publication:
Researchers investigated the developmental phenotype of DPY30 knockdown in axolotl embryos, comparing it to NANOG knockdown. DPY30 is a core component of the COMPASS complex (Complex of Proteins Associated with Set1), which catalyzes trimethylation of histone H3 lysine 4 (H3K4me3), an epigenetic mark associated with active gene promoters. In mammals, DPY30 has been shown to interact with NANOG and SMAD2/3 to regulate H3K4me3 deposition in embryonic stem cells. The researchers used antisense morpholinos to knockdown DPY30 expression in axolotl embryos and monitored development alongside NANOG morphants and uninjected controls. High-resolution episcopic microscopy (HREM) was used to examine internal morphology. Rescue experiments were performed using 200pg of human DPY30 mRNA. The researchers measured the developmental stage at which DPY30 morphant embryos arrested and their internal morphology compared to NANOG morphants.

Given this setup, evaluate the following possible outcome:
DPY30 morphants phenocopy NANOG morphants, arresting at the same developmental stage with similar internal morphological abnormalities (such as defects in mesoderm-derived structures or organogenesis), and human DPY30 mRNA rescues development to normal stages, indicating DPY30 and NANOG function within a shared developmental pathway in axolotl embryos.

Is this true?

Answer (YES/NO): NO